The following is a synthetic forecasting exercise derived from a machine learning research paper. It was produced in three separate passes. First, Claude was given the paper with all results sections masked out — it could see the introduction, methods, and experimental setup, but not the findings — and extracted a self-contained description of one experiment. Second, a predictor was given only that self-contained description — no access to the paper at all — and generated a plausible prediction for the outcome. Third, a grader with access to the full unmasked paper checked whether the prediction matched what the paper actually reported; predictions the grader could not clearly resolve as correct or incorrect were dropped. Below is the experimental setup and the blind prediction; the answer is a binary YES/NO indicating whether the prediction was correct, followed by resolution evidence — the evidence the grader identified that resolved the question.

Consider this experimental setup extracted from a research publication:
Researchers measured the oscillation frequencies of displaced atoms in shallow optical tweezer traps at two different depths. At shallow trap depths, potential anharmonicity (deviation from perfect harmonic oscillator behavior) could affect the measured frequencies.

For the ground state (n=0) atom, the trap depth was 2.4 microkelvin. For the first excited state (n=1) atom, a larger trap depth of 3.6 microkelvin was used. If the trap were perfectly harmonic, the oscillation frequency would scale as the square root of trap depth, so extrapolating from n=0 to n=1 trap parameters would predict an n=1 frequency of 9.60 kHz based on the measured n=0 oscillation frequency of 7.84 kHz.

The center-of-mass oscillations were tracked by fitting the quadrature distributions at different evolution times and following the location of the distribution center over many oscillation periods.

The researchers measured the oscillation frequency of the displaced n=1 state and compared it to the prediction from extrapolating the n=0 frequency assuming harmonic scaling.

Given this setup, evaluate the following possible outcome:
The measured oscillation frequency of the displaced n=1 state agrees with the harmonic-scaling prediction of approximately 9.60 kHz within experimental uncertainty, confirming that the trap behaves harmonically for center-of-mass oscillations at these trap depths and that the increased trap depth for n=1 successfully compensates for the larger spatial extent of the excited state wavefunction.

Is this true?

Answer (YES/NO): NO